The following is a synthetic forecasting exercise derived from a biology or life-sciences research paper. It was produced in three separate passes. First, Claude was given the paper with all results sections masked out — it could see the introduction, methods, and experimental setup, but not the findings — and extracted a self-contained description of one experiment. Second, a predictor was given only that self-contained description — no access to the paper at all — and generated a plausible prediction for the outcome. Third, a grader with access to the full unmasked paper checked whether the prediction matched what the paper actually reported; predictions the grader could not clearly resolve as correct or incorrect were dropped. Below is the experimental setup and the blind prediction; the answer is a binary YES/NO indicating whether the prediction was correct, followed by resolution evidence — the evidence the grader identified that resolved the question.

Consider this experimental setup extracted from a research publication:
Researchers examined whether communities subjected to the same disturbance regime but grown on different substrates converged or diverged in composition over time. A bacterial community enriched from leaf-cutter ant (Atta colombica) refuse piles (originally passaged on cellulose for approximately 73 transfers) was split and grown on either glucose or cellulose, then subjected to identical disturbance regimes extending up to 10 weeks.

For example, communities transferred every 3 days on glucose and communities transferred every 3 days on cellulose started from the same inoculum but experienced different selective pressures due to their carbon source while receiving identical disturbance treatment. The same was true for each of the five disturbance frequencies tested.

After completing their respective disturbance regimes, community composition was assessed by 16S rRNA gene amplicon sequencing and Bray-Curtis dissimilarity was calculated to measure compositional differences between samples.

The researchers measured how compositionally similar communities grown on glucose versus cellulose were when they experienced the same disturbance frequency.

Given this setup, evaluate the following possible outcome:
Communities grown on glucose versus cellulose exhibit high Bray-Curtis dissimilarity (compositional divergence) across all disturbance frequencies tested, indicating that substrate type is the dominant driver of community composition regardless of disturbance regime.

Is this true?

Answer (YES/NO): YES